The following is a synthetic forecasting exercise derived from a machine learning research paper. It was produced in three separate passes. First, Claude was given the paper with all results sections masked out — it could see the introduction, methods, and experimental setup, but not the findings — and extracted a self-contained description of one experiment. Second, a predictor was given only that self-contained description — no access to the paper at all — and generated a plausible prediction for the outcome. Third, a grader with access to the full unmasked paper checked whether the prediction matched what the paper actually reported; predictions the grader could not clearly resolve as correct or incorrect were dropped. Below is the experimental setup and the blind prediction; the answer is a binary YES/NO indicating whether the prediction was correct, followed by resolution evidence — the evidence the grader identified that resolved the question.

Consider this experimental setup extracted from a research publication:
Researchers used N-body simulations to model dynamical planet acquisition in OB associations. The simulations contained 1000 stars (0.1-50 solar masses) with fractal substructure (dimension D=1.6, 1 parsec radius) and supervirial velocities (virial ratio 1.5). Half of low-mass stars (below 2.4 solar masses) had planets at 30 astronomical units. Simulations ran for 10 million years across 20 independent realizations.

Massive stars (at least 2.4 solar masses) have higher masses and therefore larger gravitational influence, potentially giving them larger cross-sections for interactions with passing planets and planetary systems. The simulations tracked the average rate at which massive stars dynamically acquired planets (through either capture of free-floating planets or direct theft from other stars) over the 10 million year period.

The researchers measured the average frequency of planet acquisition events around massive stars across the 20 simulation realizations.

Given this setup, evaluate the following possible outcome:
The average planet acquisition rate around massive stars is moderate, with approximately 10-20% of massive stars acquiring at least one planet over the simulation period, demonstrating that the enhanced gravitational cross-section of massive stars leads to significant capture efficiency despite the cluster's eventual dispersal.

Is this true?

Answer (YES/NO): NO